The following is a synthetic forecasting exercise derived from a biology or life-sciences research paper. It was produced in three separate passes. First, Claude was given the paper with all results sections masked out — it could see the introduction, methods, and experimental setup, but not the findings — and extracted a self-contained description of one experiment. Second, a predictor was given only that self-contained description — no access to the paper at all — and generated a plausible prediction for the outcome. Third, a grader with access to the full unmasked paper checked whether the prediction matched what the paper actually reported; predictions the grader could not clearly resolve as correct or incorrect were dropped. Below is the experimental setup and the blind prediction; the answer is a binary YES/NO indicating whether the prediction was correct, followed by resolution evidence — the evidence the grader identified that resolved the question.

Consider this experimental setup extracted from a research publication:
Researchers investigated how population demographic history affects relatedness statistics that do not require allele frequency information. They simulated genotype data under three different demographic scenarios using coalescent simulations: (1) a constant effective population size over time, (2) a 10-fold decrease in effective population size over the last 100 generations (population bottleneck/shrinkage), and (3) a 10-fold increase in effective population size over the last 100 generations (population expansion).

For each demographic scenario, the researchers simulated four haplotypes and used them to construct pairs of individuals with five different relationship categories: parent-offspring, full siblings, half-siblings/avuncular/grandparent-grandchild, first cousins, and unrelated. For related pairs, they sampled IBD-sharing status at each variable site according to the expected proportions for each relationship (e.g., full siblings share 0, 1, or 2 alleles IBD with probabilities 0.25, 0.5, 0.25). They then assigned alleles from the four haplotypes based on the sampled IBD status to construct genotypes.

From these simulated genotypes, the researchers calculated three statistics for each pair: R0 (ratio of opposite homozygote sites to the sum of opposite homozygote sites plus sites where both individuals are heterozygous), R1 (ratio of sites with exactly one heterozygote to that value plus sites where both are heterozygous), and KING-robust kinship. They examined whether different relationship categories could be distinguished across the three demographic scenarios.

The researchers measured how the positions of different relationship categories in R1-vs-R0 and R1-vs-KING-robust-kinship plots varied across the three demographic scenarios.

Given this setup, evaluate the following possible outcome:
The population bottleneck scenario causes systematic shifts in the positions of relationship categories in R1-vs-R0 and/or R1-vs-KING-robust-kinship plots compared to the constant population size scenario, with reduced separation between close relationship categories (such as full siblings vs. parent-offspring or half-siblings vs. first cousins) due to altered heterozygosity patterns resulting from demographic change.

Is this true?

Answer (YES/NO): NO